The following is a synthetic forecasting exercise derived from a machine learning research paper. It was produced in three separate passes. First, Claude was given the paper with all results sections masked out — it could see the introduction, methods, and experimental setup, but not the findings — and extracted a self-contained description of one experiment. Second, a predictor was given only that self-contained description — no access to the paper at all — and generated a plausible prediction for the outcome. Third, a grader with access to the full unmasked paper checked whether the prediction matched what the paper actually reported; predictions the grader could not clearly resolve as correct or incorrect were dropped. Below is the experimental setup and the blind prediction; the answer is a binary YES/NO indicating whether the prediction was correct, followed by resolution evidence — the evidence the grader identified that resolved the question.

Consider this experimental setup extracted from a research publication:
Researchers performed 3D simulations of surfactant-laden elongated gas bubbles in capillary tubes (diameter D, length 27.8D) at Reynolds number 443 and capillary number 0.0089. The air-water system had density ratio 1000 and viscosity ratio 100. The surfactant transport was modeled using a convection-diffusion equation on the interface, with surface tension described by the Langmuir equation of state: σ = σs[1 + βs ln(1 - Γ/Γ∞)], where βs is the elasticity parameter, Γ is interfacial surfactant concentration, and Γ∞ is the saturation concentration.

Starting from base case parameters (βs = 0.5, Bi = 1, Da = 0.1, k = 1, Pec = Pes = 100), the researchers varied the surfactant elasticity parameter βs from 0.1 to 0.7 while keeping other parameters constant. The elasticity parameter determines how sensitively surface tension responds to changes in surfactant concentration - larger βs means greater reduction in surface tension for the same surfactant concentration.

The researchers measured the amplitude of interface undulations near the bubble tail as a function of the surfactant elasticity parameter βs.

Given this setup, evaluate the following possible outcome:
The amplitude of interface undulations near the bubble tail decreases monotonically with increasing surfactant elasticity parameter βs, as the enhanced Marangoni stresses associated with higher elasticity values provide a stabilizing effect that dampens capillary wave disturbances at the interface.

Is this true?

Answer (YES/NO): YES